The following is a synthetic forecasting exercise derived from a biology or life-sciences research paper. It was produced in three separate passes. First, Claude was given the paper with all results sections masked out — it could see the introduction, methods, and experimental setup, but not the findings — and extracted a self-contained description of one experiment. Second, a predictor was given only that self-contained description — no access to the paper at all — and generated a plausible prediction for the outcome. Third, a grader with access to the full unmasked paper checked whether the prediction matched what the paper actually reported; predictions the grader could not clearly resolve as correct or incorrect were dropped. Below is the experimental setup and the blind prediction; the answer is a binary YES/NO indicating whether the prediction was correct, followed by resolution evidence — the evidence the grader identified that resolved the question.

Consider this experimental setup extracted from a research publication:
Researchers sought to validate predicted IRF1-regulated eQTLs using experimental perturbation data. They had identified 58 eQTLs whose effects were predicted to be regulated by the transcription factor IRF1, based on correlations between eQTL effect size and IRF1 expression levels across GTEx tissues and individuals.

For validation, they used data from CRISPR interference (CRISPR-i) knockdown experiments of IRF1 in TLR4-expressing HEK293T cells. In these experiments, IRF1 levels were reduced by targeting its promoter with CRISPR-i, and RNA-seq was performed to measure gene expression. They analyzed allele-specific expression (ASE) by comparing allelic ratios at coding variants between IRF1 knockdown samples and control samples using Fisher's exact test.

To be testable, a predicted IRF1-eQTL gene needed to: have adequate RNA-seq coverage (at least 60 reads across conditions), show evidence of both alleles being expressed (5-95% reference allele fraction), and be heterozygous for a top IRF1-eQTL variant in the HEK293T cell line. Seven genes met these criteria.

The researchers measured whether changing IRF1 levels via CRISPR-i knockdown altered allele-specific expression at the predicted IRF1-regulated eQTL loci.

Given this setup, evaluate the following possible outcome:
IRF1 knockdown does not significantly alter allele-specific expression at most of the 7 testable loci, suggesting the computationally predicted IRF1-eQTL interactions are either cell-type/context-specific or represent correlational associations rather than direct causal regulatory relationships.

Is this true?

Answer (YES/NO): NO